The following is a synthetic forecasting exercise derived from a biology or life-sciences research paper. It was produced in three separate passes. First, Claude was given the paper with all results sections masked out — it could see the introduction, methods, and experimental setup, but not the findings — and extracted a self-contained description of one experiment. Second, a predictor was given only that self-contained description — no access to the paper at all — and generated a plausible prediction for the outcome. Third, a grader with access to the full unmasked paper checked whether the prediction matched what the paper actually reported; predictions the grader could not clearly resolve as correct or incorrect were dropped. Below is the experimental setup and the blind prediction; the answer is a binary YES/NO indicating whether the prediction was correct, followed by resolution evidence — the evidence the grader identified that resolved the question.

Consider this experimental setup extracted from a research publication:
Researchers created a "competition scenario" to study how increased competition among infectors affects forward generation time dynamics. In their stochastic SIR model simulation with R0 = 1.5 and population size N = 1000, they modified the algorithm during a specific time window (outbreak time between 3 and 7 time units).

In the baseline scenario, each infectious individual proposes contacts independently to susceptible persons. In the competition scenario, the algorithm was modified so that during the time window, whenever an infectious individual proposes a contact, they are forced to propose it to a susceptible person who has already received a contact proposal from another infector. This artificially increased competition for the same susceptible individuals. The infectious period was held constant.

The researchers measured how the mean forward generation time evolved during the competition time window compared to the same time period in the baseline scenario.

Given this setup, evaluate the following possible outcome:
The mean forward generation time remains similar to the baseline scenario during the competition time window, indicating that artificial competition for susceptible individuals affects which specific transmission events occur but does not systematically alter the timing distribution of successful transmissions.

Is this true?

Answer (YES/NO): NO